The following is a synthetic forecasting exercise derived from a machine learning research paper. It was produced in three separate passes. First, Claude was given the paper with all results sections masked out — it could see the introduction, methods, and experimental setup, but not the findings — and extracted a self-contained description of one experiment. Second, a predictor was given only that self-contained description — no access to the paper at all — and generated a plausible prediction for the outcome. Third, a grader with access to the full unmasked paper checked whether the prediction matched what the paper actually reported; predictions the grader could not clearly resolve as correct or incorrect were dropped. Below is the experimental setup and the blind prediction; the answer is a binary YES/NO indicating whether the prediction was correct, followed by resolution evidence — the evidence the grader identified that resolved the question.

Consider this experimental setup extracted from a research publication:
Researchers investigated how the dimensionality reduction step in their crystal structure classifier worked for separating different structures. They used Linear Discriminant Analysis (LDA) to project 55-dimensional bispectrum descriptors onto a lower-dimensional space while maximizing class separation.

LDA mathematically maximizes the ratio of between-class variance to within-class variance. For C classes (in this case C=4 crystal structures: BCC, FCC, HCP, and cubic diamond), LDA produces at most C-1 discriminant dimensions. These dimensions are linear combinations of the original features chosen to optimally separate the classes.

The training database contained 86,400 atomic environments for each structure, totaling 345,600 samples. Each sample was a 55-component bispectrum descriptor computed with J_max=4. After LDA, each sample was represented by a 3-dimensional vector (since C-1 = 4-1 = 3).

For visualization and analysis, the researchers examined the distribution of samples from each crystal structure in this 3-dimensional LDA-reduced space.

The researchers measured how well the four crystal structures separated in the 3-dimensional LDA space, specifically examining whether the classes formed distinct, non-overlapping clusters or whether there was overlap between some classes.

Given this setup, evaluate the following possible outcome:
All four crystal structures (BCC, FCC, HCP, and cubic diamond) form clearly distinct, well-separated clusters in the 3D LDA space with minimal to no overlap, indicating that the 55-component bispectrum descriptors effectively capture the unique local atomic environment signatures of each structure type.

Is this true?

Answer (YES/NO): NO